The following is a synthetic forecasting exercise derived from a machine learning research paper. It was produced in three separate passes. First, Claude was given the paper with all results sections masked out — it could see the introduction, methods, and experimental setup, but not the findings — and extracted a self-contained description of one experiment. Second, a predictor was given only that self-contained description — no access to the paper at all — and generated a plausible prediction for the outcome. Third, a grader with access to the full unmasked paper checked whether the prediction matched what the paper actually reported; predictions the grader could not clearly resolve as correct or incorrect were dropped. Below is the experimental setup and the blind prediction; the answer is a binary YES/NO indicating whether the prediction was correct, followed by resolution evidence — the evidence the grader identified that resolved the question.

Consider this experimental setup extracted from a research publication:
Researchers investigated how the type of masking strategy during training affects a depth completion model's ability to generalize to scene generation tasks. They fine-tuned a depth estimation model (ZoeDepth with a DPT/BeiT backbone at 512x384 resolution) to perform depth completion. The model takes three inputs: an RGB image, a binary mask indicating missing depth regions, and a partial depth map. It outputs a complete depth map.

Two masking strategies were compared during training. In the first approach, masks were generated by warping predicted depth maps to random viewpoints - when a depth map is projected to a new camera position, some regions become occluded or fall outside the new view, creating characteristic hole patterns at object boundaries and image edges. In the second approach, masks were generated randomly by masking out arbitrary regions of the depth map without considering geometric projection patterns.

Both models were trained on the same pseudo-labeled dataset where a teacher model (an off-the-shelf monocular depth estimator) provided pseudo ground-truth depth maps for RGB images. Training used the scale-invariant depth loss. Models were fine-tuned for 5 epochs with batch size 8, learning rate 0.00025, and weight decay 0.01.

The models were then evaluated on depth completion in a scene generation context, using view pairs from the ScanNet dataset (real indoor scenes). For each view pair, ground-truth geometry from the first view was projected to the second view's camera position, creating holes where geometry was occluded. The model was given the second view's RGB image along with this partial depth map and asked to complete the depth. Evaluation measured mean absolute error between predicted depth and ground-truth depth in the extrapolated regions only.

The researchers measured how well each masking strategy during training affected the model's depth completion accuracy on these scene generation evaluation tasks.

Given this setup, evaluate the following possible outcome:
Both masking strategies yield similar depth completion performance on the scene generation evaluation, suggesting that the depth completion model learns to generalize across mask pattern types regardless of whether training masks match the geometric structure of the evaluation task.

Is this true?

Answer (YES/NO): NO